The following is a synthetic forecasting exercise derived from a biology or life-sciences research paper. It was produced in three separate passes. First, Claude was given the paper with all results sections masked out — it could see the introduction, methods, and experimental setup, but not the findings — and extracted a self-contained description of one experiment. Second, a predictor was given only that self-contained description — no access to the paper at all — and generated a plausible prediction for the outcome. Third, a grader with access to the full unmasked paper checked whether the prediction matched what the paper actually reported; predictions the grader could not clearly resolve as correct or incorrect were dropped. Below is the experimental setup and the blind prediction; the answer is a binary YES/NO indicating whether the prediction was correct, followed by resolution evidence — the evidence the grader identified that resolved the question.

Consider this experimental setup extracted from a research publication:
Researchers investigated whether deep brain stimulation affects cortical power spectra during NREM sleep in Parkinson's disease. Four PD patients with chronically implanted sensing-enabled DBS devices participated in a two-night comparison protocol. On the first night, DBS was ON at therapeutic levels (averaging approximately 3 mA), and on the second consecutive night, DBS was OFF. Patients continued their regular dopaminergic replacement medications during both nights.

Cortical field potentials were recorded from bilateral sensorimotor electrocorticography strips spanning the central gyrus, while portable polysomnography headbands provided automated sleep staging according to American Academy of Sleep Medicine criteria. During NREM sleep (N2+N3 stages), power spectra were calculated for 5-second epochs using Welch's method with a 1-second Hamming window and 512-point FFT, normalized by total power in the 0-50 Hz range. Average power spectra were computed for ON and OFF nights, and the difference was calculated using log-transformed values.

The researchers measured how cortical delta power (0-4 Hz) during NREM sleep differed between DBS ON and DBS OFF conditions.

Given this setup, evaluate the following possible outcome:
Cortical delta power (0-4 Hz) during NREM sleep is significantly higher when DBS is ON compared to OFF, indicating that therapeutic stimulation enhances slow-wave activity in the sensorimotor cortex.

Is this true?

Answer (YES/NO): YES